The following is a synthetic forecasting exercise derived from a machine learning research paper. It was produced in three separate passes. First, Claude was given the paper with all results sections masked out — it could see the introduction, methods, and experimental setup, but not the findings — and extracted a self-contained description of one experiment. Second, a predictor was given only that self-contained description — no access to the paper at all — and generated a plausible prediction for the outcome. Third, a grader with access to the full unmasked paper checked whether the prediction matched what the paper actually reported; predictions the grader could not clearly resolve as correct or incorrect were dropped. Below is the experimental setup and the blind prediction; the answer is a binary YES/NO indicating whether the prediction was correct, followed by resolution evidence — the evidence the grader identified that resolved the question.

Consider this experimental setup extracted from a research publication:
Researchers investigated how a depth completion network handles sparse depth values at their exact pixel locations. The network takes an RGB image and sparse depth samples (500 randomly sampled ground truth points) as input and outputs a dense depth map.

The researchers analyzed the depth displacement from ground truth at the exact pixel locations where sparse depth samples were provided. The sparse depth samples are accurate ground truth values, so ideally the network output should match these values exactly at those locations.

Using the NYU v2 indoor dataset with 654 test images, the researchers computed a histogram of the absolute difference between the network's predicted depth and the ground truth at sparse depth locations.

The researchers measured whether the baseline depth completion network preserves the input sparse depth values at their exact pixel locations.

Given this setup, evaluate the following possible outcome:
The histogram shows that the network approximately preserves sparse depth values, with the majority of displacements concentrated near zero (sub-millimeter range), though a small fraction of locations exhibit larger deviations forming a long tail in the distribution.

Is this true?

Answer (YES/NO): NO